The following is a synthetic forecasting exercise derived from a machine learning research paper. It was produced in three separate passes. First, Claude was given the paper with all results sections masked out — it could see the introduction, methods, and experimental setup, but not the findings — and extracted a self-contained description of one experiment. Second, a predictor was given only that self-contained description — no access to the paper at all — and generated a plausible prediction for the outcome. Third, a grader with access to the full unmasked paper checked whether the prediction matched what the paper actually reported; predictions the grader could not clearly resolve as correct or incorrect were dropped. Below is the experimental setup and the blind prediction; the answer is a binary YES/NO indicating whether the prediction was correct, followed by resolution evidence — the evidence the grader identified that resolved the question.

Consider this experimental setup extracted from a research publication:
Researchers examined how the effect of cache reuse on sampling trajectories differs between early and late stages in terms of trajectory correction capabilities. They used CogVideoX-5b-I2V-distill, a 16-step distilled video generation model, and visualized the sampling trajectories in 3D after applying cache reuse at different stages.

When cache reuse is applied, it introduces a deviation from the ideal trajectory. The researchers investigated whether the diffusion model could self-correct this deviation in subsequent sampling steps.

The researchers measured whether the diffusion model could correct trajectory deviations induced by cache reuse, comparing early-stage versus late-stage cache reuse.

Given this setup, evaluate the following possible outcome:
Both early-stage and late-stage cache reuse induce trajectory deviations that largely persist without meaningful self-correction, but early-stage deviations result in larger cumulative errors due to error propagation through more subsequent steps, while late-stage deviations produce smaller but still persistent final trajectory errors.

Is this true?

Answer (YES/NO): NO